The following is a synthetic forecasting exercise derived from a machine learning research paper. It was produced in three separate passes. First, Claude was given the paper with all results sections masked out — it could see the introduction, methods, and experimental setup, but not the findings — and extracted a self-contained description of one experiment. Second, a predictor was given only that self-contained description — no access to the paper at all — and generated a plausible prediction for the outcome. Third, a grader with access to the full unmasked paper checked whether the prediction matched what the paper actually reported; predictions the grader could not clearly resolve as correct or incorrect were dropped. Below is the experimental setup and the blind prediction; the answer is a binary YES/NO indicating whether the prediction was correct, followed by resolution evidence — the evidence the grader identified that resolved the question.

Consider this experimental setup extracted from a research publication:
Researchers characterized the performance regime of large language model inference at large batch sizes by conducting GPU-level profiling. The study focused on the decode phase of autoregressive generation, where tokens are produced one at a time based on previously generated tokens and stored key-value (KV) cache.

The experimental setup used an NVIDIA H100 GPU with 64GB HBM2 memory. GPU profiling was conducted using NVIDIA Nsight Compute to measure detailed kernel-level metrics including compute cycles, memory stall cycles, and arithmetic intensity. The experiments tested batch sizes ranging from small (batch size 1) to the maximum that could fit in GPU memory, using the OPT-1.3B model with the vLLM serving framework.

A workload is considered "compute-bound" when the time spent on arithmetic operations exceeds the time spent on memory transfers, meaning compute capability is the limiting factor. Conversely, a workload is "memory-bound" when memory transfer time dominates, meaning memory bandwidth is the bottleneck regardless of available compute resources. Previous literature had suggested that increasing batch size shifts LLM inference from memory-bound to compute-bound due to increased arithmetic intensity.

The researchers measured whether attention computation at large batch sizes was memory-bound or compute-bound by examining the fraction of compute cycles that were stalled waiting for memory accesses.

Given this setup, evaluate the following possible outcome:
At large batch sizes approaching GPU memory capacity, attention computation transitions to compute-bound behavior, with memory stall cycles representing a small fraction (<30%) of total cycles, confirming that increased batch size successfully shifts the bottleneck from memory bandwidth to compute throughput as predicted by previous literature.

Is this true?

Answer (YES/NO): NO